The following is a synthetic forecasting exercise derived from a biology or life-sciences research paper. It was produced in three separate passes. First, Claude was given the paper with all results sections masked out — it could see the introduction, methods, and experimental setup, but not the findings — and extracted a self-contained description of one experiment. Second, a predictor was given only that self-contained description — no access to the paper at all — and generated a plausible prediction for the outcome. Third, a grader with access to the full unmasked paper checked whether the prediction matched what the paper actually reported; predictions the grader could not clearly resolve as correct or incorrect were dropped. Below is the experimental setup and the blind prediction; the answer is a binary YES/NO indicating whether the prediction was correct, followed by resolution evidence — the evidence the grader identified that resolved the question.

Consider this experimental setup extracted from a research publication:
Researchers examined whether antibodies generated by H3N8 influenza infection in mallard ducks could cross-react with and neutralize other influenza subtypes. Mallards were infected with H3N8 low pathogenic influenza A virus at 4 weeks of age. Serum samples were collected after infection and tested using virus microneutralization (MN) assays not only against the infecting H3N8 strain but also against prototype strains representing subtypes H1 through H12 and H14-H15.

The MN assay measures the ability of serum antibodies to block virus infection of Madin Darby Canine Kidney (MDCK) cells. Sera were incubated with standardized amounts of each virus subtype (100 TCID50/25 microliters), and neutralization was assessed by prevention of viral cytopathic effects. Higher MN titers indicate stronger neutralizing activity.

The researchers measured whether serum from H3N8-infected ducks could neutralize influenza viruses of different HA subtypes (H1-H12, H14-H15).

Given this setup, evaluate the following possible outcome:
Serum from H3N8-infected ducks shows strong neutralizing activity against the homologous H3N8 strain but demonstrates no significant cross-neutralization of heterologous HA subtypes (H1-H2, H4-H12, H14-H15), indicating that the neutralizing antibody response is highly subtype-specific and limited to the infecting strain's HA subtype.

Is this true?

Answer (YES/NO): YES